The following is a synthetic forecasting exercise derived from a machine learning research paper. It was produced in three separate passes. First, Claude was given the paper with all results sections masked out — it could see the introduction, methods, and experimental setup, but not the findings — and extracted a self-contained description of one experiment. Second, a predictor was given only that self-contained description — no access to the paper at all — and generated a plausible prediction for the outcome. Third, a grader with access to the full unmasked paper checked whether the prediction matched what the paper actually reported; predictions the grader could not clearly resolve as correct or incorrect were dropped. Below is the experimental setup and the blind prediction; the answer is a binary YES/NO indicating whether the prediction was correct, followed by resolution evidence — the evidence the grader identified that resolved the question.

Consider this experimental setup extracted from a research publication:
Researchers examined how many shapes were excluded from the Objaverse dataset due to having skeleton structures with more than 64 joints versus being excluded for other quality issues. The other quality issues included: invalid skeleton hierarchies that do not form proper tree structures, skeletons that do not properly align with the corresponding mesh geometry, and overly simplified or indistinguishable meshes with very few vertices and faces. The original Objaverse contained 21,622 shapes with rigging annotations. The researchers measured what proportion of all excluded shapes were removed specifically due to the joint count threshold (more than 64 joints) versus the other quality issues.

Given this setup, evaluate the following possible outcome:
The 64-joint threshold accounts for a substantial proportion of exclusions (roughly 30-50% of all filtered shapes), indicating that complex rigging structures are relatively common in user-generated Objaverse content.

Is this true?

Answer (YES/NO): NO